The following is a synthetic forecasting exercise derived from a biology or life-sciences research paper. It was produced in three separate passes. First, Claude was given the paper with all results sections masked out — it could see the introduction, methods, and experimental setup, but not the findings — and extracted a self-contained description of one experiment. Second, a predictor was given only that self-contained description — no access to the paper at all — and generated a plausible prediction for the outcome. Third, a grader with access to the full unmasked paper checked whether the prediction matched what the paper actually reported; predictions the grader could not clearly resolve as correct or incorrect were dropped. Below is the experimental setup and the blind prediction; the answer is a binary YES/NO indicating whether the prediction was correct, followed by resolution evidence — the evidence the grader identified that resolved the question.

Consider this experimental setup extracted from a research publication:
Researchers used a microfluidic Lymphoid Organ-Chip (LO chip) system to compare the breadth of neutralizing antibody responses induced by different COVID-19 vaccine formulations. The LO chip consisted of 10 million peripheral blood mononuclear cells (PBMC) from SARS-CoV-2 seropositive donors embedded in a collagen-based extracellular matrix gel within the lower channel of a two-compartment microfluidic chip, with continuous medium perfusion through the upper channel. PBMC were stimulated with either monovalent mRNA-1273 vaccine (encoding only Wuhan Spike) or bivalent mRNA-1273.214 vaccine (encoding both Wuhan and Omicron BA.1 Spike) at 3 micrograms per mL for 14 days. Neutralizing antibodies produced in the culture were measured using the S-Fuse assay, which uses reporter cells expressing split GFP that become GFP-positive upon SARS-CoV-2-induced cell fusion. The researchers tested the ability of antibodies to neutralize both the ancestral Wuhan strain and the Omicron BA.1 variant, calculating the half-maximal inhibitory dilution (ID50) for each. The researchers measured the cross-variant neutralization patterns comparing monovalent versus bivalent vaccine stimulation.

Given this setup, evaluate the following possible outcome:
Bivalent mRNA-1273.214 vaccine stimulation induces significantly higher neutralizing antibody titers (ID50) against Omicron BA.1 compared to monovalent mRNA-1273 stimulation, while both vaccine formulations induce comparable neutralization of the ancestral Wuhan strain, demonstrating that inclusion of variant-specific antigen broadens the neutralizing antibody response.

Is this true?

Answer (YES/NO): NO